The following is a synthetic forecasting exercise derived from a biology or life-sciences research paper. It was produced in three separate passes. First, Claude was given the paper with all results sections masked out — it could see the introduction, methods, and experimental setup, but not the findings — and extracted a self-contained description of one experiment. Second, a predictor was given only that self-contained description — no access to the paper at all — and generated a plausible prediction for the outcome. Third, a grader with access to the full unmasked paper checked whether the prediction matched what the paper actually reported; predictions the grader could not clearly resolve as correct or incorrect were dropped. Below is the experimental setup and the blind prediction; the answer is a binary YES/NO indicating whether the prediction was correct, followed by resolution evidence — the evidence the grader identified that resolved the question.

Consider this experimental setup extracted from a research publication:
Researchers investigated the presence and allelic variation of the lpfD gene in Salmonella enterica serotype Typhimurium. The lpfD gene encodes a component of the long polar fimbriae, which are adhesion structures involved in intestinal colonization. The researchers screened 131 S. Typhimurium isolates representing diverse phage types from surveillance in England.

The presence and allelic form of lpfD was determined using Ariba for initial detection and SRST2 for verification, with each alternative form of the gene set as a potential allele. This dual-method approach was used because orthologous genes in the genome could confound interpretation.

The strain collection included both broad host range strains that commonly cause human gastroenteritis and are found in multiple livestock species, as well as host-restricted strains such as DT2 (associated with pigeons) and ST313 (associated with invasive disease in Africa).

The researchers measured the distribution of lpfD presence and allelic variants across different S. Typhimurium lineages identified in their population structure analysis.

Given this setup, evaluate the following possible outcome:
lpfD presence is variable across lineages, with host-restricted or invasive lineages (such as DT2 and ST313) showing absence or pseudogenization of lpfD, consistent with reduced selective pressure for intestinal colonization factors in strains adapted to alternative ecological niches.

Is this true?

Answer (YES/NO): YES